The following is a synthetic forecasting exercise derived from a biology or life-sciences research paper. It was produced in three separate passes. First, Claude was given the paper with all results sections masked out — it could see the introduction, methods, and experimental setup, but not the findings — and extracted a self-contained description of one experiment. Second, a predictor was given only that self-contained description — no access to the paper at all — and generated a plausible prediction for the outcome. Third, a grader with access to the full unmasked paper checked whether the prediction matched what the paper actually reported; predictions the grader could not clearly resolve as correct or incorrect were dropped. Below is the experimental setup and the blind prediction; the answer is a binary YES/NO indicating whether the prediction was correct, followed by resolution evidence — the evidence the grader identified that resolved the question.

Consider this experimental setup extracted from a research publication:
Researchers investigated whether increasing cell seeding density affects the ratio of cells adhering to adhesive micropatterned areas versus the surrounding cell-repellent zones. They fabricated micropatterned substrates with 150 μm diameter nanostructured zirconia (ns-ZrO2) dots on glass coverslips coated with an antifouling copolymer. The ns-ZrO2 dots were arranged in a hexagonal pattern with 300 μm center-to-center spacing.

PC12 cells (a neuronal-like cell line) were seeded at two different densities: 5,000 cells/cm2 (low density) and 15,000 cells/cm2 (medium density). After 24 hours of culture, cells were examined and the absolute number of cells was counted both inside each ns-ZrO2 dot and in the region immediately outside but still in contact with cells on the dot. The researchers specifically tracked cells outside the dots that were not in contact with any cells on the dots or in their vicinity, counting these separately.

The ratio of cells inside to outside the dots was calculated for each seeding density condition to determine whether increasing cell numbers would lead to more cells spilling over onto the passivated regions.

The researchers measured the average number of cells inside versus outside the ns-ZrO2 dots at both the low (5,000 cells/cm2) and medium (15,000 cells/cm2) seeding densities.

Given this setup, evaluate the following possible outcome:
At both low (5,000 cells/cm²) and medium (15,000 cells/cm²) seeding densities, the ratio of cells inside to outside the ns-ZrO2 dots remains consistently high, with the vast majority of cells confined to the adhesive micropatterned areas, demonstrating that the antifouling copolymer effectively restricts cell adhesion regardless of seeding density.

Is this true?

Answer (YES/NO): YES